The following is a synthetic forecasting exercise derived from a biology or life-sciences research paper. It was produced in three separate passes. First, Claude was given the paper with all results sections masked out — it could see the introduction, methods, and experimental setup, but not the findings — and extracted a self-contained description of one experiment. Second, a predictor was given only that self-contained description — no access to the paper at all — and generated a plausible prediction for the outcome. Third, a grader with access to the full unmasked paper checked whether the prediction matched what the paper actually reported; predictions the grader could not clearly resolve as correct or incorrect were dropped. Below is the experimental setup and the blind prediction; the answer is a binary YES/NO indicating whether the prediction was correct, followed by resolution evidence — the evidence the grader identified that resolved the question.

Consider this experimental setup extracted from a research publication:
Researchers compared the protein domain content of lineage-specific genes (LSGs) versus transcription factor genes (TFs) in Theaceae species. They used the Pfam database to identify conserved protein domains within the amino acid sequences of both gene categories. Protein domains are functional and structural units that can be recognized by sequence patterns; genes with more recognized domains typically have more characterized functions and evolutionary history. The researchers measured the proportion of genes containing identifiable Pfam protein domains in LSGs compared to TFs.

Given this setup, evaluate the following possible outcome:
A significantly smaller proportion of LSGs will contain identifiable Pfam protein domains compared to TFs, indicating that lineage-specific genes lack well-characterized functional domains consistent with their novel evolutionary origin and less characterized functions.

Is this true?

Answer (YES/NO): YES